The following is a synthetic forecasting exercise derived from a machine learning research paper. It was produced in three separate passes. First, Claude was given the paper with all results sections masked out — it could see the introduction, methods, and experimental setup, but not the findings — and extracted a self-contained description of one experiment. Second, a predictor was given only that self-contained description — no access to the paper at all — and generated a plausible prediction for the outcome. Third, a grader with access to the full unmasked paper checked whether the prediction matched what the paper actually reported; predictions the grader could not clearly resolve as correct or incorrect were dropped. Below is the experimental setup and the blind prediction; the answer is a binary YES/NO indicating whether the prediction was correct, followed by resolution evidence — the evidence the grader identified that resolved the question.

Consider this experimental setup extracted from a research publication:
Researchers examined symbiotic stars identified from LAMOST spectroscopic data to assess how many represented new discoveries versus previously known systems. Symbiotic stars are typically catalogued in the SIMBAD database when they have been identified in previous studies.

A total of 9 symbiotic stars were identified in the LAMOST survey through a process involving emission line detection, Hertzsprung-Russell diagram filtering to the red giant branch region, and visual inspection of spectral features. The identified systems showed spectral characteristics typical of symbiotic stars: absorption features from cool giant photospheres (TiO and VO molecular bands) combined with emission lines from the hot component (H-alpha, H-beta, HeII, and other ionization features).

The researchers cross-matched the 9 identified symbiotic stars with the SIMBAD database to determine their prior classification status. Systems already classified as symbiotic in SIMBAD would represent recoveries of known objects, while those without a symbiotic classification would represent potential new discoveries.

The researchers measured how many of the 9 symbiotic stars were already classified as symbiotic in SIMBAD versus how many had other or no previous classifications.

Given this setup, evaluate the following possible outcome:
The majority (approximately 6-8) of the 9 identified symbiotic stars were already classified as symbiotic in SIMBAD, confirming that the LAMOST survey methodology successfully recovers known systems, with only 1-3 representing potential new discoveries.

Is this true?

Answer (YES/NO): YES